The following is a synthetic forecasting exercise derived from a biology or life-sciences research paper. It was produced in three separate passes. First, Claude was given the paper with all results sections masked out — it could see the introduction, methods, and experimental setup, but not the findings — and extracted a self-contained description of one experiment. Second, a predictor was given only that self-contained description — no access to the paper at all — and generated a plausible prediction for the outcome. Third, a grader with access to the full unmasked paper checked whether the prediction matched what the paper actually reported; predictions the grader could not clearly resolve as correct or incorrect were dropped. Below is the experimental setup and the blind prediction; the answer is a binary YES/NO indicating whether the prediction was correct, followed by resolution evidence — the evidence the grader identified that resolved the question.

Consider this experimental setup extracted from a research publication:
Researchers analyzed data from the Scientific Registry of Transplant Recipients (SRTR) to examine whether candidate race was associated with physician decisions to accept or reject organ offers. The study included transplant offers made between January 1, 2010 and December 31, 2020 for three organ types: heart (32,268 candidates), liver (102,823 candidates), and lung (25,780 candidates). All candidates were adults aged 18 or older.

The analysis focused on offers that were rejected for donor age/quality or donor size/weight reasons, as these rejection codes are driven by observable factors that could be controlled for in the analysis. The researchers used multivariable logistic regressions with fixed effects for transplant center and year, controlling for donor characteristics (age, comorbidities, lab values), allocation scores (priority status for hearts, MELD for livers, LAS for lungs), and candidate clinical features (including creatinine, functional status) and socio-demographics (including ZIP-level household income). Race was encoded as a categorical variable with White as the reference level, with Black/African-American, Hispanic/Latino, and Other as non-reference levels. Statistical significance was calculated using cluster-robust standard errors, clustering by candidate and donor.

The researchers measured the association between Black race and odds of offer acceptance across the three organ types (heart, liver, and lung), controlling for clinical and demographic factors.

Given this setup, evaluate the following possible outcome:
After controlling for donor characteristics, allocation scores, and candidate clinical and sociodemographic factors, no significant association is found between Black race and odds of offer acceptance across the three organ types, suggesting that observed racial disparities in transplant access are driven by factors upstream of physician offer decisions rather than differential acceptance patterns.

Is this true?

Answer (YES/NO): NO